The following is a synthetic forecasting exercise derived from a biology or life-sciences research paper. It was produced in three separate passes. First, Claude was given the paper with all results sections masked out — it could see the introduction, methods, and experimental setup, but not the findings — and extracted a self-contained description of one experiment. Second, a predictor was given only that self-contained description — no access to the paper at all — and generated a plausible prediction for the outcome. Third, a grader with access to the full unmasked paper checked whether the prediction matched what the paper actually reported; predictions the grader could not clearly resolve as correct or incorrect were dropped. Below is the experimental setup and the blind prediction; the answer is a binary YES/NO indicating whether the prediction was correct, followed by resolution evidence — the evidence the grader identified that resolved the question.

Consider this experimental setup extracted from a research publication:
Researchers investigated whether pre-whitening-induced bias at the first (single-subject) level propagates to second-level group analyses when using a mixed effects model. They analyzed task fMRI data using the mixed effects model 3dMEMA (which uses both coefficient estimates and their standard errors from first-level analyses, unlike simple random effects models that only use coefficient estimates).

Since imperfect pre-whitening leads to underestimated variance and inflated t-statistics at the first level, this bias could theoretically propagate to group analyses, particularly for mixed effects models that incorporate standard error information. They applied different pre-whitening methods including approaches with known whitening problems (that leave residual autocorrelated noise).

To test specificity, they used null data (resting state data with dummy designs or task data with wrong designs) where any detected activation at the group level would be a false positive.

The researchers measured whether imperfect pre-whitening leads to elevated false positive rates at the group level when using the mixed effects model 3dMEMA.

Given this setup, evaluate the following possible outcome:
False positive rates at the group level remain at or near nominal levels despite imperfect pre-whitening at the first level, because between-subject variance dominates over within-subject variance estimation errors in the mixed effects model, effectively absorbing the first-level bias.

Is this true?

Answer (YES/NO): NO